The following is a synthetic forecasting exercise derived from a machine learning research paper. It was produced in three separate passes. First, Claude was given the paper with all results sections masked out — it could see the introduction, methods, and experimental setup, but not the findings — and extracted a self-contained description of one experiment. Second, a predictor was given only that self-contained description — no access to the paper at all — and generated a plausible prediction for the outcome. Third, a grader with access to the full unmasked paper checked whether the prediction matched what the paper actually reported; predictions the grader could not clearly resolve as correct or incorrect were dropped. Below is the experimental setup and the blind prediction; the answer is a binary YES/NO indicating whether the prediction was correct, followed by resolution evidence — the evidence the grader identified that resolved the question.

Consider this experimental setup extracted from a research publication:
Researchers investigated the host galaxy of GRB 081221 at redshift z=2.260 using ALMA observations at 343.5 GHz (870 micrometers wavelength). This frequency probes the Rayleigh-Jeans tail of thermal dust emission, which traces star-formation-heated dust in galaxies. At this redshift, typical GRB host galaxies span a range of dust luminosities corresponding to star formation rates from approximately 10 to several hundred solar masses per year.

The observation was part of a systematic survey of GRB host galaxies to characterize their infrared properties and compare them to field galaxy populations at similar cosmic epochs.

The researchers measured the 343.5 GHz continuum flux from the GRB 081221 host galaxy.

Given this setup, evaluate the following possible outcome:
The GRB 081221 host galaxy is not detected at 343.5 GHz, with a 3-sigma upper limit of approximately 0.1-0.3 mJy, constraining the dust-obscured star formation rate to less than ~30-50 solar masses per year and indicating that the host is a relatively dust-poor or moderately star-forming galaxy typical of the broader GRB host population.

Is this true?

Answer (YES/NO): NO